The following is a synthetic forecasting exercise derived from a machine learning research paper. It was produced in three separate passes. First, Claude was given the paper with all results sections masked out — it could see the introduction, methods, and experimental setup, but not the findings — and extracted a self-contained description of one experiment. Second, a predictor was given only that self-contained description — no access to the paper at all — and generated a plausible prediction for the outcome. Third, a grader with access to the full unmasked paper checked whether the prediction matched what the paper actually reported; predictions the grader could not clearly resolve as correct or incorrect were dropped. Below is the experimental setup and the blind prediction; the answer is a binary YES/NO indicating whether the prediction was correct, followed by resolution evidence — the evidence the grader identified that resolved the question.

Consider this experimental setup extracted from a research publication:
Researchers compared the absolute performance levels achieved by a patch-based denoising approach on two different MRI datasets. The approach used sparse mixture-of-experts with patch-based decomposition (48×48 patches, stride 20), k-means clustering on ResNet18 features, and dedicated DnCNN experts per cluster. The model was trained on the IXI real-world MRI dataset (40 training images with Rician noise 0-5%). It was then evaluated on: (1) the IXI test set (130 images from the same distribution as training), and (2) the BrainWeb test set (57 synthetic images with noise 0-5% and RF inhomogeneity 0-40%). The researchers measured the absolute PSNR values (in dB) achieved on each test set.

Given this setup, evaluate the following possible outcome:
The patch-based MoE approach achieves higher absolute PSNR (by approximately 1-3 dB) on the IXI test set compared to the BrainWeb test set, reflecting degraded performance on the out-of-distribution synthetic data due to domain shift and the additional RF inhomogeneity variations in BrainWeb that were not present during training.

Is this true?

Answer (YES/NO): NO